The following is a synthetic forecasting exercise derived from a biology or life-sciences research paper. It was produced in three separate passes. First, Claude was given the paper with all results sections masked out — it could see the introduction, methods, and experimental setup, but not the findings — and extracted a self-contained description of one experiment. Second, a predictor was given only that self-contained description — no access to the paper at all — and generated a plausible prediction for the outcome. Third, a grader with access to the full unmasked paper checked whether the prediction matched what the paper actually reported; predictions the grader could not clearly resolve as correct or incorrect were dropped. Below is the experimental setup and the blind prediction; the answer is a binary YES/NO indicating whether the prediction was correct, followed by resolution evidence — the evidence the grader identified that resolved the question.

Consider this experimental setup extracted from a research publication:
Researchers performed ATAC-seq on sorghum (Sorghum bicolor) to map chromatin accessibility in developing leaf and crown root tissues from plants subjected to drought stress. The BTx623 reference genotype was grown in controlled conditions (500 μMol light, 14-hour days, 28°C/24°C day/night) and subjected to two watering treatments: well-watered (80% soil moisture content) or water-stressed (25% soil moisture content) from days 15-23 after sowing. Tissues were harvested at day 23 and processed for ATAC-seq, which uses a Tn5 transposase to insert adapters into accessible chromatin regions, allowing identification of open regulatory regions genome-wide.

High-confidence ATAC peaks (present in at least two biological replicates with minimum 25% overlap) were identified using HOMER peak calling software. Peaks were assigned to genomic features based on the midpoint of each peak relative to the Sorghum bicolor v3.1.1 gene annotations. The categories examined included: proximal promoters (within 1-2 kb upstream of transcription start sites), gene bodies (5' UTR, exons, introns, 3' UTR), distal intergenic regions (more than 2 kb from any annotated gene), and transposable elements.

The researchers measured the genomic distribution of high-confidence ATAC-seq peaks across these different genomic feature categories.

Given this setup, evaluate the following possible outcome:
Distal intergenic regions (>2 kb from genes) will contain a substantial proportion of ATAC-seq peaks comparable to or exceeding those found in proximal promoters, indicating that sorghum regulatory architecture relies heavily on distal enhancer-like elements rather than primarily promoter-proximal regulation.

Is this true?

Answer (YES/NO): NO